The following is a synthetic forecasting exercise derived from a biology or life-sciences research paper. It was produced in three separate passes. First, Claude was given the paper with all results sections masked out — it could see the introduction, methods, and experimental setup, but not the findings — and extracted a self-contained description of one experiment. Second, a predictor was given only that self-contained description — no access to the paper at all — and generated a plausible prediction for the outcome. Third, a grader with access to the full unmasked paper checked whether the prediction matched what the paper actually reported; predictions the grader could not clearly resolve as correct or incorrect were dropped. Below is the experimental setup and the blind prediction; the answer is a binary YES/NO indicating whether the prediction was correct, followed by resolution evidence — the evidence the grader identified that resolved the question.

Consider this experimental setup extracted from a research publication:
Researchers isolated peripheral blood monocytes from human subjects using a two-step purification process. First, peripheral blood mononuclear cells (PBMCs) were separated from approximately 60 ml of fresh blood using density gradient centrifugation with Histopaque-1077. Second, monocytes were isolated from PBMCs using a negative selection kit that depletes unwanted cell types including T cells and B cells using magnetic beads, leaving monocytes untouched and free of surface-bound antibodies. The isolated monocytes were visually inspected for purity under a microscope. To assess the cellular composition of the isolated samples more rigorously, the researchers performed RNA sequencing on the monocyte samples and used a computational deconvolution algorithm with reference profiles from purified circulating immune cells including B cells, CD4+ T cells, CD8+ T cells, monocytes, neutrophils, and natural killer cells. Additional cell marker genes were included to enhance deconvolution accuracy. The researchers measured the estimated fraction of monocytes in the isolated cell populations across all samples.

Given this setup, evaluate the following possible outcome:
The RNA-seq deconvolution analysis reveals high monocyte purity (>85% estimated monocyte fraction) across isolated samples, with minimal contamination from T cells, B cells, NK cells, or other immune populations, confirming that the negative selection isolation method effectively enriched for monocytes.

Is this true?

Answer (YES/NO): YES